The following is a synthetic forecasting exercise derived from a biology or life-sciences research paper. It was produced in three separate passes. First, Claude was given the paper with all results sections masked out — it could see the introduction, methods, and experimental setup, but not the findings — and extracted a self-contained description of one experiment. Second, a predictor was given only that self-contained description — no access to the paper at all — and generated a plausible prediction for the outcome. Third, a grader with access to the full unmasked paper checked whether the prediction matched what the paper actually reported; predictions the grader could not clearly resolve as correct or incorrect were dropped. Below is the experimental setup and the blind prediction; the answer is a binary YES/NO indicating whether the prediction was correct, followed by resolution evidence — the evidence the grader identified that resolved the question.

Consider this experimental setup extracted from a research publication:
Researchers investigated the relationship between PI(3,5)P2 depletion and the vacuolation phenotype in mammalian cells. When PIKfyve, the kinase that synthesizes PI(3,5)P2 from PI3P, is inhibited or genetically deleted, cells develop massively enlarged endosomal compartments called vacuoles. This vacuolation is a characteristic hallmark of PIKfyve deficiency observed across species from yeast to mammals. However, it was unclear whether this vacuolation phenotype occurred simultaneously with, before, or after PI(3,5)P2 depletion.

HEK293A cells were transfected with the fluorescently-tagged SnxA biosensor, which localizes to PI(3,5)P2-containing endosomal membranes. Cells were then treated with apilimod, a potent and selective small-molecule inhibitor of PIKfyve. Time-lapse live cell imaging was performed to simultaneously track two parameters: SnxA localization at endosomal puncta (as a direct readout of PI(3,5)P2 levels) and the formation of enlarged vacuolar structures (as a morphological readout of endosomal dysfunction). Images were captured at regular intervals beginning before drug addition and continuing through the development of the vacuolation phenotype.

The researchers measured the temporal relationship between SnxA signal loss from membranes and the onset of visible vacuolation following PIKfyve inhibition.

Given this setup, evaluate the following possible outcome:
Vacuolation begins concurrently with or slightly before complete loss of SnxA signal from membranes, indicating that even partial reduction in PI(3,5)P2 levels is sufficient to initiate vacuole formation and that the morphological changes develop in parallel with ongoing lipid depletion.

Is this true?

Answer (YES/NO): NO